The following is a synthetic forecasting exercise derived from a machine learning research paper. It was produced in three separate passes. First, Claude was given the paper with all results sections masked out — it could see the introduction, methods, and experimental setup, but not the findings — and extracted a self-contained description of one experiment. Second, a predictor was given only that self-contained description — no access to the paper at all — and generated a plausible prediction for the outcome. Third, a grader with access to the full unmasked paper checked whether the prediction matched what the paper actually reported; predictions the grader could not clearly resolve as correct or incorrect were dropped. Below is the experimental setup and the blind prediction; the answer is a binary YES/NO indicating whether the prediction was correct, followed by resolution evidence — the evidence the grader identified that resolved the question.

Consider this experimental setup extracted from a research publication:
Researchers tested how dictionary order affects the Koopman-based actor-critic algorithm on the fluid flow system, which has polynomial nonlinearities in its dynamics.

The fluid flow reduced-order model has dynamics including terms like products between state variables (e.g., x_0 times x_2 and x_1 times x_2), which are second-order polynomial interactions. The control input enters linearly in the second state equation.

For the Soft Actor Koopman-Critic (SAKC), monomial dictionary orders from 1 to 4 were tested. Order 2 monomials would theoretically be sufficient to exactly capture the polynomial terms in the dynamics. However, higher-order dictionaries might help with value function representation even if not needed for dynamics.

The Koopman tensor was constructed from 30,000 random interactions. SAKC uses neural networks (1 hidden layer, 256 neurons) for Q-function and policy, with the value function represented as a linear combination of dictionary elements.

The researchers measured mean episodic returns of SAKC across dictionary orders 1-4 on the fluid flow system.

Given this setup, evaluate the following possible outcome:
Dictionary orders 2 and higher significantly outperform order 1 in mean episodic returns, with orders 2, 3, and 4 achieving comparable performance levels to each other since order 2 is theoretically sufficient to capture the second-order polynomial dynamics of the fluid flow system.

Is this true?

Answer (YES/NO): NO